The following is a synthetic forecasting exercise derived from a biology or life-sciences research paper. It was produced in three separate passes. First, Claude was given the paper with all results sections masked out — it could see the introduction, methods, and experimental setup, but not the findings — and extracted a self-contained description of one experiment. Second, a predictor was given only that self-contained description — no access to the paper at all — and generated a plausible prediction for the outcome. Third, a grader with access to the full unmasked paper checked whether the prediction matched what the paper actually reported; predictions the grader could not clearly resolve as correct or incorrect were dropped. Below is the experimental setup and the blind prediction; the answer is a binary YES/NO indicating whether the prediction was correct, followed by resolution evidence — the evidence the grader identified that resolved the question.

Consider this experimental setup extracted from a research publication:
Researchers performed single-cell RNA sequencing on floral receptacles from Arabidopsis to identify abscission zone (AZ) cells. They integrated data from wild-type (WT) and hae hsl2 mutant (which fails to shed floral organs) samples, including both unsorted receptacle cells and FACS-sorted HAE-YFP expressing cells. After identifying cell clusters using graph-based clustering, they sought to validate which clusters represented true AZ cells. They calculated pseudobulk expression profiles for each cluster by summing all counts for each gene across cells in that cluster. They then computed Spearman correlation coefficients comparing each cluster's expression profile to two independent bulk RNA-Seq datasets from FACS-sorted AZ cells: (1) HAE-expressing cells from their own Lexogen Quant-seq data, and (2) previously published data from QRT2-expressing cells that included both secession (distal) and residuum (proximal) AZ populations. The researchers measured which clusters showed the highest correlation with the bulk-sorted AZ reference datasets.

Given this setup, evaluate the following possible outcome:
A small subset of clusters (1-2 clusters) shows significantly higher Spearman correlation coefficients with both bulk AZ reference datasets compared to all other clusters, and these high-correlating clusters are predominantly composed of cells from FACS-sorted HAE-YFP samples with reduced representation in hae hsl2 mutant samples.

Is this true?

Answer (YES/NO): NO